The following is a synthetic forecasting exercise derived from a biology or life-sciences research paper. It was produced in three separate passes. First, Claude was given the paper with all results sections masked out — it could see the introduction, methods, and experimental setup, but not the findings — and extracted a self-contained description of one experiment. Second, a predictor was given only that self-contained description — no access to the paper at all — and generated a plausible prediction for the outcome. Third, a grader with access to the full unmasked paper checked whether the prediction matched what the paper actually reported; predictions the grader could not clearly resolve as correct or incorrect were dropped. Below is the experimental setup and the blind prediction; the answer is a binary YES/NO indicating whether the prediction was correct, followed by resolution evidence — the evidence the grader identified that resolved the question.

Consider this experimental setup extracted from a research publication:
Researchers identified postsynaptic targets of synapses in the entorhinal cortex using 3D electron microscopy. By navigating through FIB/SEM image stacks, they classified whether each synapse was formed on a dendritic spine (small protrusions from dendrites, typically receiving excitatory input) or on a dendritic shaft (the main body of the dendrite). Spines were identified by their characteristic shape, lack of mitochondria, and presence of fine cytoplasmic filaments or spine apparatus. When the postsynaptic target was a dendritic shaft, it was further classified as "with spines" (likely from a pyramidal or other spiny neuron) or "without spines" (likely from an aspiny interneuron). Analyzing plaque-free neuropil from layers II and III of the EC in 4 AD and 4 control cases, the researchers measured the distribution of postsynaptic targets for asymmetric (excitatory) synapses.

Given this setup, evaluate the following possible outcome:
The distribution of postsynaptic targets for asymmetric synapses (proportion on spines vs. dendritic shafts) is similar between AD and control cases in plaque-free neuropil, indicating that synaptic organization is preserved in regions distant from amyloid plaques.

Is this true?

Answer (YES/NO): YES